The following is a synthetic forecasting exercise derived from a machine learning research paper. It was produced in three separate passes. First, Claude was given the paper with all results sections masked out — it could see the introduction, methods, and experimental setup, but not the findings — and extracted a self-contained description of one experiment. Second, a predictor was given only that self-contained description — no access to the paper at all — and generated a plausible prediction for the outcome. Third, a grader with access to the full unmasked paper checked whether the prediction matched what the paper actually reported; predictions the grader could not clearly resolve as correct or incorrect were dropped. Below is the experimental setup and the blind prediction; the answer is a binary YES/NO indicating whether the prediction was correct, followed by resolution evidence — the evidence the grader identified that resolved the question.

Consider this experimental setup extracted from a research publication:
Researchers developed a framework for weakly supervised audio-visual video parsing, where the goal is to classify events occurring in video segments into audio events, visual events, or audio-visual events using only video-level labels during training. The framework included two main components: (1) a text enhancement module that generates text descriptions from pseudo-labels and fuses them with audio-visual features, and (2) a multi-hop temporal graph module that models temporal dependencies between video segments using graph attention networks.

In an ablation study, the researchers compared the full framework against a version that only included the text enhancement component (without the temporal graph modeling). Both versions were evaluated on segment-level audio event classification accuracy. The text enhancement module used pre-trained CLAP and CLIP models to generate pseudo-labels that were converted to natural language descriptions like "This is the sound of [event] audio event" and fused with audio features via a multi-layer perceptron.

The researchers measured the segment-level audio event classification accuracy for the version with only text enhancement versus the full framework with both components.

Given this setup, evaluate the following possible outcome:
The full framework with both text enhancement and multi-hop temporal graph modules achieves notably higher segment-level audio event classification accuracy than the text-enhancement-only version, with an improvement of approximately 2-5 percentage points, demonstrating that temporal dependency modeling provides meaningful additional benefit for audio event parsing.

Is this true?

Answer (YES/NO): NO